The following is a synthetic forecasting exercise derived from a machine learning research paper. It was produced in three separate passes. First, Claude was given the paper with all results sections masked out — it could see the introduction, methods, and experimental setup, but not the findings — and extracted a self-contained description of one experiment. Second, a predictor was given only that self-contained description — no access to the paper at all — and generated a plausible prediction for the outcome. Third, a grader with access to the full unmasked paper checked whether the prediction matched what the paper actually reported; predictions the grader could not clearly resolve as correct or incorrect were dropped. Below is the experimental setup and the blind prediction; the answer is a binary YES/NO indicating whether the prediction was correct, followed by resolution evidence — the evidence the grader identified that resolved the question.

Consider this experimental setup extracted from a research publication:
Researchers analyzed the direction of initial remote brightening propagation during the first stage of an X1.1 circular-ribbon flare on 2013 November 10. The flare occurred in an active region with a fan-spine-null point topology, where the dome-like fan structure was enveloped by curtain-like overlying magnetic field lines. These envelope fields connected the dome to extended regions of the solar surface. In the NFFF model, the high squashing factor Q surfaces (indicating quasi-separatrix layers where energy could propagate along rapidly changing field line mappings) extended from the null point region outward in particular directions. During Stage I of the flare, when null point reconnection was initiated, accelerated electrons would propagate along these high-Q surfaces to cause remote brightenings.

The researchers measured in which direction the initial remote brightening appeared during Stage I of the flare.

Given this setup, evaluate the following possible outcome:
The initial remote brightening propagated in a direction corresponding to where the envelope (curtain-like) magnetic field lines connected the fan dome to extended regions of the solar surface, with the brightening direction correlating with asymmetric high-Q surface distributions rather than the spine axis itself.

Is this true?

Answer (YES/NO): YES